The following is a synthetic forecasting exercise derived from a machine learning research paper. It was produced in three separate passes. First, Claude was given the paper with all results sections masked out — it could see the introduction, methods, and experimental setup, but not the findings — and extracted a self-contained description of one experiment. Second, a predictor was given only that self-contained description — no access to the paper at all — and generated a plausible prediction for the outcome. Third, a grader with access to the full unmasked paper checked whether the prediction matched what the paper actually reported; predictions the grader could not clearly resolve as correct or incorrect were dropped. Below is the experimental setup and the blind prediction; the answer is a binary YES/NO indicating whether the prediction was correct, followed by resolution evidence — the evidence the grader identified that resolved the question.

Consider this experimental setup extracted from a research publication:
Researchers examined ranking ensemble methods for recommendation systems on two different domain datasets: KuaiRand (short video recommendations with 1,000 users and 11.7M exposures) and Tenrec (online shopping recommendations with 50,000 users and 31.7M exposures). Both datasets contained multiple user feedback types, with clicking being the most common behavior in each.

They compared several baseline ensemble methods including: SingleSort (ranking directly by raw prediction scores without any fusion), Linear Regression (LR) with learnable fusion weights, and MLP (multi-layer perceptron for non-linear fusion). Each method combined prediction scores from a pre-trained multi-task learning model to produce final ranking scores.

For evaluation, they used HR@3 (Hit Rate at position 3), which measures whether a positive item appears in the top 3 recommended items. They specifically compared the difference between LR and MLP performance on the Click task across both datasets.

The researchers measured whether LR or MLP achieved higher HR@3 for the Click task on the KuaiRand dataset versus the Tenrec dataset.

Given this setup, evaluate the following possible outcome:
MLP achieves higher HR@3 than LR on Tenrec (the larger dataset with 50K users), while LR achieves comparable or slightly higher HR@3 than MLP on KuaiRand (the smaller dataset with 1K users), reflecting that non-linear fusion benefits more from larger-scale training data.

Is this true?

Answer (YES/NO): YES